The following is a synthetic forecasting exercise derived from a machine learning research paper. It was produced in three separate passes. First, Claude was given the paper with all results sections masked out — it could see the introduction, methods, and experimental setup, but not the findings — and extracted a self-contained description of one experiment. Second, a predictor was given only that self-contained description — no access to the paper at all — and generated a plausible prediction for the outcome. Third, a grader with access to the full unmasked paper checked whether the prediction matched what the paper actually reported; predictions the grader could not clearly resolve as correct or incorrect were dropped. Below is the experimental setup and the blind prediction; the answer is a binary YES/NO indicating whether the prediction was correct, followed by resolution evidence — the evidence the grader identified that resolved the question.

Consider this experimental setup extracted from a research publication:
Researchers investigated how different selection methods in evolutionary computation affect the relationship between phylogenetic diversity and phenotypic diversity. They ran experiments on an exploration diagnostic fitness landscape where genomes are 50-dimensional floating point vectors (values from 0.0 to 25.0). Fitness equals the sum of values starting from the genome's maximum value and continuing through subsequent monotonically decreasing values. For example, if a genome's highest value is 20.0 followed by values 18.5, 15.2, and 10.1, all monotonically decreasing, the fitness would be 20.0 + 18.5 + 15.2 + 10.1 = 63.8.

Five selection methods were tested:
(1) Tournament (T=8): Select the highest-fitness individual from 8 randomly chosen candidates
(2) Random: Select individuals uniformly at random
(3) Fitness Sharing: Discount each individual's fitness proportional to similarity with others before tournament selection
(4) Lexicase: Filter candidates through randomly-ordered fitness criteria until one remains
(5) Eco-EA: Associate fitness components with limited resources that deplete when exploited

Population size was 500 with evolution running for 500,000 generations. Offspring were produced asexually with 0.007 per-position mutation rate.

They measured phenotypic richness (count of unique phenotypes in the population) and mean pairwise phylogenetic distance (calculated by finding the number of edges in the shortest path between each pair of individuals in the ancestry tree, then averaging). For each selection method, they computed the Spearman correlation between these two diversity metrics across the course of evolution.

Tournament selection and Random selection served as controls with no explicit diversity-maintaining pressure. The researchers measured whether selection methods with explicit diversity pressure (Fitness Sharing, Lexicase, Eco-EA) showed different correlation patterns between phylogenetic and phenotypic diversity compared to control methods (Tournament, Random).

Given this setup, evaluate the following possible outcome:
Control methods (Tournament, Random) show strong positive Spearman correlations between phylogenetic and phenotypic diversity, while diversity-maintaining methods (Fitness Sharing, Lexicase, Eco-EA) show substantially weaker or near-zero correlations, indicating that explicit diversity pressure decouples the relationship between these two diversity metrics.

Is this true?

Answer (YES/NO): NO